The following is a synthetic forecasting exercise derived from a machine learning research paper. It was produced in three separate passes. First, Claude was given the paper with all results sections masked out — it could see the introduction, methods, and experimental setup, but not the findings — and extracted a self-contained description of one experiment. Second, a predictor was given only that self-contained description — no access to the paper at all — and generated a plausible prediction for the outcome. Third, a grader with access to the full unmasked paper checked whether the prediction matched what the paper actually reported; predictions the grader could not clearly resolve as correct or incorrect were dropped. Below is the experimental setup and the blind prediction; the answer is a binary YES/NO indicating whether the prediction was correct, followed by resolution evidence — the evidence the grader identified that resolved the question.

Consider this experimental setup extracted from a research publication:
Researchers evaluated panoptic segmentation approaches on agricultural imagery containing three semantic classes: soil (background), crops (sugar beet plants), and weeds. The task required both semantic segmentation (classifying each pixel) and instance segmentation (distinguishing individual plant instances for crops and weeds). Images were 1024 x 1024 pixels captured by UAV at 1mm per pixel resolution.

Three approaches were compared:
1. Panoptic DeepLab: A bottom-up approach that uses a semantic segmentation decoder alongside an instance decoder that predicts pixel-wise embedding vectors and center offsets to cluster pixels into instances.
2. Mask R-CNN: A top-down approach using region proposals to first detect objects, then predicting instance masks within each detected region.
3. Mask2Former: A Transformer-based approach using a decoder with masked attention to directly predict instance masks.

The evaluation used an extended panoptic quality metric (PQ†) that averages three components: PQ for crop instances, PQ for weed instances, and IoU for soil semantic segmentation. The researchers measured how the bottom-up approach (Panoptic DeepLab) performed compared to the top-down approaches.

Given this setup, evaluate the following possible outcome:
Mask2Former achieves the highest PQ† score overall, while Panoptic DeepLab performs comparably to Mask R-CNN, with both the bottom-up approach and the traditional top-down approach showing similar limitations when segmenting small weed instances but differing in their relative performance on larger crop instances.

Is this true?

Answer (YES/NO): NO